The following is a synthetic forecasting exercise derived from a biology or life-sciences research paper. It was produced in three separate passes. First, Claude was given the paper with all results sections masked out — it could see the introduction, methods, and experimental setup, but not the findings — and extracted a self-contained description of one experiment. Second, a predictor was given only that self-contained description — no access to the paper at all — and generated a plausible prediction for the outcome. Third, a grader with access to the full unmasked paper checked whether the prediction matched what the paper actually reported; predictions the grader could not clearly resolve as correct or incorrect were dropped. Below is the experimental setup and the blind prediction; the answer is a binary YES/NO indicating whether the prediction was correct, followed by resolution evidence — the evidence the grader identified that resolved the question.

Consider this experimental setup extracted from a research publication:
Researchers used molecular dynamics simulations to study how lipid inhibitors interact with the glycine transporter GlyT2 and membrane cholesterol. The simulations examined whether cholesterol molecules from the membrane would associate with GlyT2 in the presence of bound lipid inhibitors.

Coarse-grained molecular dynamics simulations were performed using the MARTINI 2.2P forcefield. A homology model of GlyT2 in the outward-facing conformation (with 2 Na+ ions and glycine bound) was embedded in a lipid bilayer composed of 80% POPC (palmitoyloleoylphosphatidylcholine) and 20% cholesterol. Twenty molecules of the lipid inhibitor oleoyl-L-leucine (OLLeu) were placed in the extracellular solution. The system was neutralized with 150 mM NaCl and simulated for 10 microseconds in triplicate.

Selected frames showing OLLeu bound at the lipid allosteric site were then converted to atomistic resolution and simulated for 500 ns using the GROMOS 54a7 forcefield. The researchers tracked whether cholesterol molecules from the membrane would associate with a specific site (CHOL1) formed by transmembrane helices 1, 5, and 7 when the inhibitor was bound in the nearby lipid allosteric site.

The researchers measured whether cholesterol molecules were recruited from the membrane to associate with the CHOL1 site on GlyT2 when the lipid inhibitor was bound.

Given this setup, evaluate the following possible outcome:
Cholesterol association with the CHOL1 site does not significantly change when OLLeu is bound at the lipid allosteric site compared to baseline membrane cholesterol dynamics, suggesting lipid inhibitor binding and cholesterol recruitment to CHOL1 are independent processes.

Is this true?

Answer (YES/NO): NO